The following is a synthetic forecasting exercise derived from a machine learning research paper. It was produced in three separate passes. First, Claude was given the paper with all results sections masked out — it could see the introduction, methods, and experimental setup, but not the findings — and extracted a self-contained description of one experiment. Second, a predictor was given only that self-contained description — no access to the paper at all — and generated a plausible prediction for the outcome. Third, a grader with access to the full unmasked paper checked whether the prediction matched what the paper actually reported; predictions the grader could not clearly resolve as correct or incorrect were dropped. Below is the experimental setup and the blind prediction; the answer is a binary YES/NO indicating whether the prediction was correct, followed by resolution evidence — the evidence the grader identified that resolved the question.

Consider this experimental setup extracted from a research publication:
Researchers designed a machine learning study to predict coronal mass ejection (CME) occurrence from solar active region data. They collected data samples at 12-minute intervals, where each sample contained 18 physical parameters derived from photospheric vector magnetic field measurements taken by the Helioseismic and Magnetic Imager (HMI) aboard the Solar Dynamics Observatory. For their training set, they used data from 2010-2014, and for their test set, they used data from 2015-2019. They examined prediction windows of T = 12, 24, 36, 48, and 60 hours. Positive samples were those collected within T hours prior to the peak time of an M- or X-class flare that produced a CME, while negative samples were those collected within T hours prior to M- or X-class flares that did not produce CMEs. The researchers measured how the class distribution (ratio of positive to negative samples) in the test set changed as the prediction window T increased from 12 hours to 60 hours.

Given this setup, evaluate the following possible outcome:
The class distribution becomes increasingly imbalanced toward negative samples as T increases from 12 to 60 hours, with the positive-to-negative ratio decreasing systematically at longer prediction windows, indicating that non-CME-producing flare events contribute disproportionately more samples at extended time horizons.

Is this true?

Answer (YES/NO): NO